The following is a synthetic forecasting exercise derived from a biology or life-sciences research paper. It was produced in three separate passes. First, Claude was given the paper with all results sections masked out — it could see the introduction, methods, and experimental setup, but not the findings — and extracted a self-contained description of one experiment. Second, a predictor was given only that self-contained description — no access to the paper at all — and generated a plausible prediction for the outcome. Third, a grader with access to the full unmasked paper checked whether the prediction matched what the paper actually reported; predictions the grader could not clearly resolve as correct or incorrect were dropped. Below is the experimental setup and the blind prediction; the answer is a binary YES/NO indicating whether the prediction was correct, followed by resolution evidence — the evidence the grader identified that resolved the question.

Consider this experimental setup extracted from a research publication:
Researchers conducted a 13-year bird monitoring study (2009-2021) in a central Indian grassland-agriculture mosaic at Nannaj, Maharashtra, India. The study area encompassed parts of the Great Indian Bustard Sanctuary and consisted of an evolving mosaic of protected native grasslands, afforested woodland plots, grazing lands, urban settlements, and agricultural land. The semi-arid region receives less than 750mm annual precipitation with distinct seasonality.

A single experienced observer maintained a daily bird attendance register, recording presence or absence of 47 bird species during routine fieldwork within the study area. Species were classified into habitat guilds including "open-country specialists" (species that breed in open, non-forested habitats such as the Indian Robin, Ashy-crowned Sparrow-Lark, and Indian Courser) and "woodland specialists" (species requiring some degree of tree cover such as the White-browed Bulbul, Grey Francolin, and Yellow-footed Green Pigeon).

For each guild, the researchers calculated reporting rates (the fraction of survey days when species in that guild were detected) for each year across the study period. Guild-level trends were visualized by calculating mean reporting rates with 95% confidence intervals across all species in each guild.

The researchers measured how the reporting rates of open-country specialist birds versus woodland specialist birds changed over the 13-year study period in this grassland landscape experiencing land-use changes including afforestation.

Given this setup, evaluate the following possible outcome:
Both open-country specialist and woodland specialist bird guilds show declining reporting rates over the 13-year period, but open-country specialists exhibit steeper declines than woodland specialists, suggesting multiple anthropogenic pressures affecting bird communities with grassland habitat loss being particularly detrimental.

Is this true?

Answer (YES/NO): NO